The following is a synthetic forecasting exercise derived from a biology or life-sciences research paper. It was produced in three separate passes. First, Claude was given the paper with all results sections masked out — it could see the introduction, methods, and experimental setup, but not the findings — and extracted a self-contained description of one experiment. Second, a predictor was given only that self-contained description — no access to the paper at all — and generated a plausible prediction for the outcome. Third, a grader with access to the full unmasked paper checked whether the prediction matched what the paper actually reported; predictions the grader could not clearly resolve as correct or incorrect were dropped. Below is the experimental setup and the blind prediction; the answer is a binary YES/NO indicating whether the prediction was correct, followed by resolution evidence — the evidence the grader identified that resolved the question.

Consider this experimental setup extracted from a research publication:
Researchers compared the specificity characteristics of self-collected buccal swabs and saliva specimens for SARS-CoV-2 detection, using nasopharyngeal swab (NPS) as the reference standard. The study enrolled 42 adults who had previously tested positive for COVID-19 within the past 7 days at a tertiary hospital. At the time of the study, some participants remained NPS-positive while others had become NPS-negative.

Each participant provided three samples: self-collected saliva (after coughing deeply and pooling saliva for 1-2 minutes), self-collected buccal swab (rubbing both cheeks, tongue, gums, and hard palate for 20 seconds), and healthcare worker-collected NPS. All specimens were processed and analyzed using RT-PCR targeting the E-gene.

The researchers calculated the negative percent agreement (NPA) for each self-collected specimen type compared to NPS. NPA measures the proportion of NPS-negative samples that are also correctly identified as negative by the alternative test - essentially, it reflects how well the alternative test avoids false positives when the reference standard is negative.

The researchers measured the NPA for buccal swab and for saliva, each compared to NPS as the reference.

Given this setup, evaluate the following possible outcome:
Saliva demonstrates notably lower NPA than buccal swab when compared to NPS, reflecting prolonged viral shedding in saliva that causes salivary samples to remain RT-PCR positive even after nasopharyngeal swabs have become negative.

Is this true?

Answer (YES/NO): NO